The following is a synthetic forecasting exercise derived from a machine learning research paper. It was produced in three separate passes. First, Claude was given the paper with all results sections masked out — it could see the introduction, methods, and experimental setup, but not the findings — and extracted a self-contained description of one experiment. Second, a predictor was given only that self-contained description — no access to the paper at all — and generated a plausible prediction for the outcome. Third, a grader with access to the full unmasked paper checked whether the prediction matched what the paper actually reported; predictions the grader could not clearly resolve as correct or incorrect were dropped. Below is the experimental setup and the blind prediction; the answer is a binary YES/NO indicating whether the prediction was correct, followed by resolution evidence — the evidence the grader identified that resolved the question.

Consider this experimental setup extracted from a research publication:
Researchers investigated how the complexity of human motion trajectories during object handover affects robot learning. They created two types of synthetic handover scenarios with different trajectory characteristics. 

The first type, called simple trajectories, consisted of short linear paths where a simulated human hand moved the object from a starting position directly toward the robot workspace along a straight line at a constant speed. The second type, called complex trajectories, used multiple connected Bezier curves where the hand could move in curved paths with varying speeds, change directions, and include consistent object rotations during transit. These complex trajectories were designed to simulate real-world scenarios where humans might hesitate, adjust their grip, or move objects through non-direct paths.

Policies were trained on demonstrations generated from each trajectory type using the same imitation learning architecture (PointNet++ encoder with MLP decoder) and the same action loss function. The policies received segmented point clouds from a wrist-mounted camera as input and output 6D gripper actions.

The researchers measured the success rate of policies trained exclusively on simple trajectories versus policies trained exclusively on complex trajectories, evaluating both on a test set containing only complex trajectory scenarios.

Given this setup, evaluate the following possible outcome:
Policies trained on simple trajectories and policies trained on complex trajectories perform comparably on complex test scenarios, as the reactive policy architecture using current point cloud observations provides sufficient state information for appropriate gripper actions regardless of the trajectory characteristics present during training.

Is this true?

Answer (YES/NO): NO